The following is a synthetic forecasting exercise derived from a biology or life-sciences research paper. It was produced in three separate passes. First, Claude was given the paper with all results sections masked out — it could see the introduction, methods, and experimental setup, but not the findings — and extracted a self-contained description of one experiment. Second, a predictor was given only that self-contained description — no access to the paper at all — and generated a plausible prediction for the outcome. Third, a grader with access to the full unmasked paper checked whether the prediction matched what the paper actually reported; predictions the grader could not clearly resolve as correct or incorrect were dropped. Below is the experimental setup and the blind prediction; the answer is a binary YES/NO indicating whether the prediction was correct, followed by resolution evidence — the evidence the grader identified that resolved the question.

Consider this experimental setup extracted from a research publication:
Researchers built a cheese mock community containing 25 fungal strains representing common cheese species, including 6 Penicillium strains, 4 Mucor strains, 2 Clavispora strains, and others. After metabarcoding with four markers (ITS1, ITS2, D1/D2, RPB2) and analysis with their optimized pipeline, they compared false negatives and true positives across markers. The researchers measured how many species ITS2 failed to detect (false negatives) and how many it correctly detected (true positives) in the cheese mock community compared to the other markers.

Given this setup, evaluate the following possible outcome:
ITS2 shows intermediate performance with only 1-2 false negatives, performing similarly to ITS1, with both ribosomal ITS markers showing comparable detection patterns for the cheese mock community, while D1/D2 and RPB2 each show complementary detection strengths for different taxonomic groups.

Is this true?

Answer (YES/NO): NO